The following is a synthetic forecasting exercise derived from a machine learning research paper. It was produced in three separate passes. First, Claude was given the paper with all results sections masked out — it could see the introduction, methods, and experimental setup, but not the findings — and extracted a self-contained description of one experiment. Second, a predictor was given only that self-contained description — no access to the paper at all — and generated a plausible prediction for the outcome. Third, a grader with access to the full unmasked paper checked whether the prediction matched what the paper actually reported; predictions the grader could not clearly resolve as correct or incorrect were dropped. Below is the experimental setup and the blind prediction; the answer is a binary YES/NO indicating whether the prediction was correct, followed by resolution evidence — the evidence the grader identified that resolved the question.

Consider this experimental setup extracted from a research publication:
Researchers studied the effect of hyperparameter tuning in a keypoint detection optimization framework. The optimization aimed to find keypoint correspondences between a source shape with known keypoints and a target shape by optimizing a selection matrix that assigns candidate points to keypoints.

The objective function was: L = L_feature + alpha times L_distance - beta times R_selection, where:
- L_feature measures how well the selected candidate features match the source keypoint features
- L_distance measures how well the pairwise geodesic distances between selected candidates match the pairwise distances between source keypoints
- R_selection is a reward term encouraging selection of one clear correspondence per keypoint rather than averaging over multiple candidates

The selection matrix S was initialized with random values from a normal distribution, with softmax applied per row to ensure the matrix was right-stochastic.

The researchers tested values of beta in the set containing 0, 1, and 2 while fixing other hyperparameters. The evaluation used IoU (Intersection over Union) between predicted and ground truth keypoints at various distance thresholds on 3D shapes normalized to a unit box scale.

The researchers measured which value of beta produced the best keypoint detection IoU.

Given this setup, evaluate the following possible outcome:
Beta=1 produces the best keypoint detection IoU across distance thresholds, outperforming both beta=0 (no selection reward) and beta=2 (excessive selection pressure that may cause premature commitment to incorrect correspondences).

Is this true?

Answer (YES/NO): NO